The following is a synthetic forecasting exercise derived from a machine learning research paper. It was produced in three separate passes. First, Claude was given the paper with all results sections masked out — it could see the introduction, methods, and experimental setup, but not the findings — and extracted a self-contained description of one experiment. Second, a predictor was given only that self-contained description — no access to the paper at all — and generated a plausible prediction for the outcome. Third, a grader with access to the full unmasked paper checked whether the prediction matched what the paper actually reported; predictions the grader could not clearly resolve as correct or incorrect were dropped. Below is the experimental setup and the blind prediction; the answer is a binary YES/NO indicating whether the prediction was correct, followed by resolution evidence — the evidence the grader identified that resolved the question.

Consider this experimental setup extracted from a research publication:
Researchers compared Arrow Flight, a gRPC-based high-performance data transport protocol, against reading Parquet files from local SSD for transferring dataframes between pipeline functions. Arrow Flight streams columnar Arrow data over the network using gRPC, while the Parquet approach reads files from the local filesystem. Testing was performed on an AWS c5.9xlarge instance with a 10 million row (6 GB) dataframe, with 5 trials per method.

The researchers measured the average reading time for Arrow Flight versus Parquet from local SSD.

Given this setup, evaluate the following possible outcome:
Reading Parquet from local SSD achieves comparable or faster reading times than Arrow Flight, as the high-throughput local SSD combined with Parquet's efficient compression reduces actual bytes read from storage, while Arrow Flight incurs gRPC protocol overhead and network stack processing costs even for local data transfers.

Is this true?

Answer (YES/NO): YES